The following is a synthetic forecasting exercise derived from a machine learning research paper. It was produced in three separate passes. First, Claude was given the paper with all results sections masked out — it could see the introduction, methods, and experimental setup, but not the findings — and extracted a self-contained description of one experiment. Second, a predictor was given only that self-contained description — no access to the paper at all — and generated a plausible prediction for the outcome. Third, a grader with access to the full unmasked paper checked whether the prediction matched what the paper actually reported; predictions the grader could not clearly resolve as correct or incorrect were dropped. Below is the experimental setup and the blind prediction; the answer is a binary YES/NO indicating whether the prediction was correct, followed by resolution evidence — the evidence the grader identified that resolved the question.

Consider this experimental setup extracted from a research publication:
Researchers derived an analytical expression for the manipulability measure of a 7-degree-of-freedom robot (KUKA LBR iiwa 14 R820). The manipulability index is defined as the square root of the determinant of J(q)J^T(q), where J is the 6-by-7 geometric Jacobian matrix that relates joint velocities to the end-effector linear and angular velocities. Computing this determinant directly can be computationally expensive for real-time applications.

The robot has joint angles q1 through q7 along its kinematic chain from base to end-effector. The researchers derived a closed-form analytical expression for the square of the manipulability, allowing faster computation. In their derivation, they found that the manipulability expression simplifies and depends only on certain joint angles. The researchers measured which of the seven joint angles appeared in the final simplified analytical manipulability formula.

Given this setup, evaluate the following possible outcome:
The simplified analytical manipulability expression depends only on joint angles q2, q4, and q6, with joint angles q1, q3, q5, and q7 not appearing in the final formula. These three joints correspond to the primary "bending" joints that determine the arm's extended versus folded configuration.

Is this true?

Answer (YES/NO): NO